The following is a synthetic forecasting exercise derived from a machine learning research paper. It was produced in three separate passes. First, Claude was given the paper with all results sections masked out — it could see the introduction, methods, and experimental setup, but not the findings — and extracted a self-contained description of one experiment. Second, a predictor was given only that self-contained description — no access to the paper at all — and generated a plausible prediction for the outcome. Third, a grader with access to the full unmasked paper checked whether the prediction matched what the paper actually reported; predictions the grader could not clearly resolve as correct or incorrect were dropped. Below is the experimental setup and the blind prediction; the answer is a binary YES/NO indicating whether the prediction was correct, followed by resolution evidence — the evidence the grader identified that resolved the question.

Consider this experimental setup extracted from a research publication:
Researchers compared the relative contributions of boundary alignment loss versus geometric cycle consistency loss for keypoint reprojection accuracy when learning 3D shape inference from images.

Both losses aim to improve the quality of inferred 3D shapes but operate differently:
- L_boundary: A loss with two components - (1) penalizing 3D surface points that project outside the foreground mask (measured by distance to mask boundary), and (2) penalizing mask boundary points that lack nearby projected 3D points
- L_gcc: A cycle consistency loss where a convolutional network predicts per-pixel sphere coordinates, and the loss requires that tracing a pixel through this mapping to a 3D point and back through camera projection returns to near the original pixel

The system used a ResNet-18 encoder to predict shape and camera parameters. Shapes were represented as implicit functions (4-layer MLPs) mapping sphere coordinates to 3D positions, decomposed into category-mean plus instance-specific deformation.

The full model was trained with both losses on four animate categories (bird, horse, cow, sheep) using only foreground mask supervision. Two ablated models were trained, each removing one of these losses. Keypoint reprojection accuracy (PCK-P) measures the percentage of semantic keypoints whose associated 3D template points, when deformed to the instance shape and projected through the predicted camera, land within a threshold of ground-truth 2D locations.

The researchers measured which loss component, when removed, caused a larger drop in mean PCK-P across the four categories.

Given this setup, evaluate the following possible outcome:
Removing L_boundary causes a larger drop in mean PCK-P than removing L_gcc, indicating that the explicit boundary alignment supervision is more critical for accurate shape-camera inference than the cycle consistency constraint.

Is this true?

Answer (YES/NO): NO